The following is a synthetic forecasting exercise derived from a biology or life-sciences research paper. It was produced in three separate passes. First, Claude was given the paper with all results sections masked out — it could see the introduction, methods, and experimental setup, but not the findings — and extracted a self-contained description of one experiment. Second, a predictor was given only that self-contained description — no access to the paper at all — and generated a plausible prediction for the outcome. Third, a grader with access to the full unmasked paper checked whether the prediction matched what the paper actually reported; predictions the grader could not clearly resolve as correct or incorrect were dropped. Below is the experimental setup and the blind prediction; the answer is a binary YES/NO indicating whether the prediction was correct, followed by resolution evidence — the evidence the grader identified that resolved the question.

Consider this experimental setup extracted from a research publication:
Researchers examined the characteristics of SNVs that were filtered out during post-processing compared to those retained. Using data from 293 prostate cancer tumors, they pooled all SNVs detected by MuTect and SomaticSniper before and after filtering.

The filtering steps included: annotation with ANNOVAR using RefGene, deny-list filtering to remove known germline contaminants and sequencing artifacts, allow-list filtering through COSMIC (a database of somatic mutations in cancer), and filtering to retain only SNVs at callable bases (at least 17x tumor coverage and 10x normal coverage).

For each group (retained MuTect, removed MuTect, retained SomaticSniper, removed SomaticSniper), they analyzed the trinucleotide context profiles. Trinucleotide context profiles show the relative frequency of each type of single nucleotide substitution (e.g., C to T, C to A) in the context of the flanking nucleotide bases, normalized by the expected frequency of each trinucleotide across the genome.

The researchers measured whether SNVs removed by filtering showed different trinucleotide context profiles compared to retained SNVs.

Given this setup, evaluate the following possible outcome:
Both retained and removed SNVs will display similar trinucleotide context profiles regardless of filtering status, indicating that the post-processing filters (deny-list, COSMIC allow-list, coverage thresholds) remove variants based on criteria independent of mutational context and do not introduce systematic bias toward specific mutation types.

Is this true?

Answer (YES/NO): YES